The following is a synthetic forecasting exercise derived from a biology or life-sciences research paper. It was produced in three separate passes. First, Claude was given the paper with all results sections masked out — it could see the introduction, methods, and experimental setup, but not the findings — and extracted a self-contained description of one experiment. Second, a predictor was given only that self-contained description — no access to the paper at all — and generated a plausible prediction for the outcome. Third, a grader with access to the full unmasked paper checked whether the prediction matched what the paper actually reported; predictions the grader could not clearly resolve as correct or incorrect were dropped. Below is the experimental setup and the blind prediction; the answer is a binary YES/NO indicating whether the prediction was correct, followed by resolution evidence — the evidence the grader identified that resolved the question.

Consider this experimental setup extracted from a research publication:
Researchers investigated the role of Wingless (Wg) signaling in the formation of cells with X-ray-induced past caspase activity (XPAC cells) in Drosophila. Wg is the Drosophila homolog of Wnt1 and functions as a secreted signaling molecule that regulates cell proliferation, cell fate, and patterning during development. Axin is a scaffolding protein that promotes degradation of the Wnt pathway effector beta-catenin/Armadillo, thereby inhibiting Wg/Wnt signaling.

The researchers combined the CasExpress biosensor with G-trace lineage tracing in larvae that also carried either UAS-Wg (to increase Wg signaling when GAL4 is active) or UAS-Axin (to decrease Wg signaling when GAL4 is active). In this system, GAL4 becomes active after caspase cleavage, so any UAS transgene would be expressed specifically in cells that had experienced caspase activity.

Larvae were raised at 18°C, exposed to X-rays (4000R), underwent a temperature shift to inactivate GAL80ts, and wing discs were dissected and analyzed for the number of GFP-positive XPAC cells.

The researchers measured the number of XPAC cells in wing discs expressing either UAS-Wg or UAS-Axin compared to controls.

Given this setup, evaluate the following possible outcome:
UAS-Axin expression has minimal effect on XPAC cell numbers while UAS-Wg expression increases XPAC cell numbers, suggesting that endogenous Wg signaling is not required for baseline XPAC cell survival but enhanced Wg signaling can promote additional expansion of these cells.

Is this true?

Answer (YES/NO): NO